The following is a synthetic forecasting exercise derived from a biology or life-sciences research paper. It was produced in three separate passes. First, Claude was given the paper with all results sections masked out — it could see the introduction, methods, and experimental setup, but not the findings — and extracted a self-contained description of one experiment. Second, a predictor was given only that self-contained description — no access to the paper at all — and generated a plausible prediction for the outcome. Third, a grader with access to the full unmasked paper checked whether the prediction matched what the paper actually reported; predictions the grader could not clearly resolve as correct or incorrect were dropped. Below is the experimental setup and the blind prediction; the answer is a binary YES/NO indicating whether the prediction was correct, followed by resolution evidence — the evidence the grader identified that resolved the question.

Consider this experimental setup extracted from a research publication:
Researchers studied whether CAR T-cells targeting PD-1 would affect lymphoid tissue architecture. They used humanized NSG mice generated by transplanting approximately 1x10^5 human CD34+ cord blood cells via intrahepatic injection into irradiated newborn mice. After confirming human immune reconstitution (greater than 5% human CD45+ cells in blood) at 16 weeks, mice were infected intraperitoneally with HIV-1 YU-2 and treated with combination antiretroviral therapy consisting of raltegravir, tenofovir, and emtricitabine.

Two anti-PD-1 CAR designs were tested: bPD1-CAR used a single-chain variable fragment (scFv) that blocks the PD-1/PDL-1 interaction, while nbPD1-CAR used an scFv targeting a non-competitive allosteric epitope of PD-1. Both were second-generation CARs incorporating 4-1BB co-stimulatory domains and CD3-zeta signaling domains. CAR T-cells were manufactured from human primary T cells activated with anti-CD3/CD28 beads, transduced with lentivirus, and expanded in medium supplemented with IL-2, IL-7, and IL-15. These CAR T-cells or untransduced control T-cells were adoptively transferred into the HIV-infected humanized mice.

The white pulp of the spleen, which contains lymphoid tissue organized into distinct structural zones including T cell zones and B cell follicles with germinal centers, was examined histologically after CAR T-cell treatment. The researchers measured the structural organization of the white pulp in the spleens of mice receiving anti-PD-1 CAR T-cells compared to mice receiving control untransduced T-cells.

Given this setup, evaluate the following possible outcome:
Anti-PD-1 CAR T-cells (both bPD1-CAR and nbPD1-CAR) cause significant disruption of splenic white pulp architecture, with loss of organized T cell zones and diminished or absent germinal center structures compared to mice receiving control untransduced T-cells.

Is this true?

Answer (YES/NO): YES